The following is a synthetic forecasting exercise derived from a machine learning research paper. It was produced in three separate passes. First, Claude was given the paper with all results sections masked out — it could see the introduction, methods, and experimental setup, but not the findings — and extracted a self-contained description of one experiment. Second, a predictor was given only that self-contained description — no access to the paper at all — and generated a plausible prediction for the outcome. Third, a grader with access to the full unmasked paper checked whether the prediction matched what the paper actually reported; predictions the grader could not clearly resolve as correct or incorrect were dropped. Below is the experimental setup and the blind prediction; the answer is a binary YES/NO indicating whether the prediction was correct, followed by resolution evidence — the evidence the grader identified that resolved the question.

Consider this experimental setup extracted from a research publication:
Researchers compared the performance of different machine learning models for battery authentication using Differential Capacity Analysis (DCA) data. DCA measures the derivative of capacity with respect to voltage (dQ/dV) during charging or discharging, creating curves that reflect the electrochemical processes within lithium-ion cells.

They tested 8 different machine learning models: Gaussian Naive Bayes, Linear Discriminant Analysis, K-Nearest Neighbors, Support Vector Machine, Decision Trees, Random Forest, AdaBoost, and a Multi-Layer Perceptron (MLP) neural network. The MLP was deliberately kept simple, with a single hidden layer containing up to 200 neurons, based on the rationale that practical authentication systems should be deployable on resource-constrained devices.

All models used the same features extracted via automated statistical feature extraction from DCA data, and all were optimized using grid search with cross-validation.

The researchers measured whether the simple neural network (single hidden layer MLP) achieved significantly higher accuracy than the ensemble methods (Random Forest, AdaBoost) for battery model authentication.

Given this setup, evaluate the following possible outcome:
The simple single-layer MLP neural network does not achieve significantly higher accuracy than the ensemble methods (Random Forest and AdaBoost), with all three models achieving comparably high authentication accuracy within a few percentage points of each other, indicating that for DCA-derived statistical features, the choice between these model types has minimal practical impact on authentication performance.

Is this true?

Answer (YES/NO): NO